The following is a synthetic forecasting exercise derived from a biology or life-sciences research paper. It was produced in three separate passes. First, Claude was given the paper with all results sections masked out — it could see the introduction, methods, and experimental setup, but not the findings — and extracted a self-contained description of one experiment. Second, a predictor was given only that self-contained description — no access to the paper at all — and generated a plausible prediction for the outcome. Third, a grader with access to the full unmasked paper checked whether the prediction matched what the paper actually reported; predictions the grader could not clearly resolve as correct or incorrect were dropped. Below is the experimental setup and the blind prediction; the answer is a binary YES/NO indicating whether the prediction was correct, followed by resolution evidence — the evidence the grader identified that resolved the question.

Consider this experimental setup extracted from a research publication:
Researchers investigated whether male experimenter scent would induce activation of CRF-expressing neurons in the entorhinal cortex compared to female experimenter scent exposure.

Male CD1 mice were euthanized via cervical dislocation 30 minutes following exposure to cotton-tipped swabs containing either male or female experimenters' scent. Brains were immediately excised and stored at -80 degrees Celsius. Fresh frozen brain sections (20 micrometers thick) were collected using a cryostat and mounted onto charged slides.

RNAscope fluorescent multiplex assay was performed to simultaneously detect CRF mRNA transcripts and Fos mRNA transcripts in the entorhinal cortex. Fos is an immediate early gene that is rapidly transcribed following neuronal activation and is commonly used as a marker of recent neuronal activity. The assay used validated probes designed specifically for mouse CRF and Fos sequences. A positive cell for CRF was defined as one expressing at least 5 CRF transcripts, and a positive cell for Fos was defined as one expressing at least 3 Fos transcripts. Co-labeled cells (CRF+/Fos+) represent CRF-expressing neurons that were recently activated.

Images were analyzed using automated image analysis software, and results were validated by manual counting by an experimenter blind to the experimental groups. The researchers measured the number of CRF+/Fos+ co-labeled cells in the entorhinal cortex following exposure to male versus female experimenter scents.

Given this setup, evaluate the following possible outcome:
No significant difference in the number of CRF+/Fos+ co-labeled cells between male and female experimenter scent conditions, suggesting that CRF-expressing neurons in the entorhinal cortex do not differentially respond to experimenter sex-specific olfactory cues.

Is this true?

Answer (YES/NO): NO